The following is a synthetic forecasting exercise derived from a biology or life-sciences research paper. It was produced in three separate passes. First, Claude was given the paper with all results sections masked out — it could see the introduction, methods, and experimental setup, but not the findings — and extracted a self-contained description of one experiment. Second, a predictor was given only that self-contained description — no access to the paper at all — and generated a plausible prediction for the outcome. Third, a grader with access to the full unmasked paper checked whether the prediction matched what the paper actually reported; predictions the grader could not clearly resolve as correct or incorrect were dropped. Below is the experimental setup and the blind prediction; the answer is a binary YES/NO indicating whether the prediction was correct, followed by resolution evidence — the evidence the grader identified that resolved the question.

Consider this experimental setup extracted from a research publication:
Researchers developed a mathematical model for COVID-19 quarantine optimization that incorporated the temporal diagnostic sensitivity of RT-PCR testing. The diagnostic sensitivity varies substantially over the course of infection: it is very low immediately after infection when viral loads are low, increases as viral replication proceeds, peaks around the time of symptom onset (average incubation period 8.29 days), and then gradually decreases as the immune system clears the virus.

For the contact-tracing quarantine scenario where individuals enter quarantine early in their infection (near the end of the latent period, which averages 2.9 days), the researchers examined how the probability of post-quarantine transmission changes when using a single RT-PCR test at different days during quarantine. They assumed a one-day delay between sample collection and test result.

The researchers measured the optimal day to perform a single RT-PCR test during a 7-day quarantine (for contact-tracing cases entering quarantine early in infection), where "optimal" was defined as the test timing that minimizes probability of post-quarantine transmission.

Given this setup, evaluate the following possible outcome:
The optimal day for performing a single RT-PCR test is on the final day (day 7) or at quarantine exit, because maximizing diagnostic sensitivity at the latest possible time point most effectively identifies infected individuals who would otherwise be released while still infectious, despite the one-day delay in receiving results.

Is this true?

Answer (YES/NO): NO